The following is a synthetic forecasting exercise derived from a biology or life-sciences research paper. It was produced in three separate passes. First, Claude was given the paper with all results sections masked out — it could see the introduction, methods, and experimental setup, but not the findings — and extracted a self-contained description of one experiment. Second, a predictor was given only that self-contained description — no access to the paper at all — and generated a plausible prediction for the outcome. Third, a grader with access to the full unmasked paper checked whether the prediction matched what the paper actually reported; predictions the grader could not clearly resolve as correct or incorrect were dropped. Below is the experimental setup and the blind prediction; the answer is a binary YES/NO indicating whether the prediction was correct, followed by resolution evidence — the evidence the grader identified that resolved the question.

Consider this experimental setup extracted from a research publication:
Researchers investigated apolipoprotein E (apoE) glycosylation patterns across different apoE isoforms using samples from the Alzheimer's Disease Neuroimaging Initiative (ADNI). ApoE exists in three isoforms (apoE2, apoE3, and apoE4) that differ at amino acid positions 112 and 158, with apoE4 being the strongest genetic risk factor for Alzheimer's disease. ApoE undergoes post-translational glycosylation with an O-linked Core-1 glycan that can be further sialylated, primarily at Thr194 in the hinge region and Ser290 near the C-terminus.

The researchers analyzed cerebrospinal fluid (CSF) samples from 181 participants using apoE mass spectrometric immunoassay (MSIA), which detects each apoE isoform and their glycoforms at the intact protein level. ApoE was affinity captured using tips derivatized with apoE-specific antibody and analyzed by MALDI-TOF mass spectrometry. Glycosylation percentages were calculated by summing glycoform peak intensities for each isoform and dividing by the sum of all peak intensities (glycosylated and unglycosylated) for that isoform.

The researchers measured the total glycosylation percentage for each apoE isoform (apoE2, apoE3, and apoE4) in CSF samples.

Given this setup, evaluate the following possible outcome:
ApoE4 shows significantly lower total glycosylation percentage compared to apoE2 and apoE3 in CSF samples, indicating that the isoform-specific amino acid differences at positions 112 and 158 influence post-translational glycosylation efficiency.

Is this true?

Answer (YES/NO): YES